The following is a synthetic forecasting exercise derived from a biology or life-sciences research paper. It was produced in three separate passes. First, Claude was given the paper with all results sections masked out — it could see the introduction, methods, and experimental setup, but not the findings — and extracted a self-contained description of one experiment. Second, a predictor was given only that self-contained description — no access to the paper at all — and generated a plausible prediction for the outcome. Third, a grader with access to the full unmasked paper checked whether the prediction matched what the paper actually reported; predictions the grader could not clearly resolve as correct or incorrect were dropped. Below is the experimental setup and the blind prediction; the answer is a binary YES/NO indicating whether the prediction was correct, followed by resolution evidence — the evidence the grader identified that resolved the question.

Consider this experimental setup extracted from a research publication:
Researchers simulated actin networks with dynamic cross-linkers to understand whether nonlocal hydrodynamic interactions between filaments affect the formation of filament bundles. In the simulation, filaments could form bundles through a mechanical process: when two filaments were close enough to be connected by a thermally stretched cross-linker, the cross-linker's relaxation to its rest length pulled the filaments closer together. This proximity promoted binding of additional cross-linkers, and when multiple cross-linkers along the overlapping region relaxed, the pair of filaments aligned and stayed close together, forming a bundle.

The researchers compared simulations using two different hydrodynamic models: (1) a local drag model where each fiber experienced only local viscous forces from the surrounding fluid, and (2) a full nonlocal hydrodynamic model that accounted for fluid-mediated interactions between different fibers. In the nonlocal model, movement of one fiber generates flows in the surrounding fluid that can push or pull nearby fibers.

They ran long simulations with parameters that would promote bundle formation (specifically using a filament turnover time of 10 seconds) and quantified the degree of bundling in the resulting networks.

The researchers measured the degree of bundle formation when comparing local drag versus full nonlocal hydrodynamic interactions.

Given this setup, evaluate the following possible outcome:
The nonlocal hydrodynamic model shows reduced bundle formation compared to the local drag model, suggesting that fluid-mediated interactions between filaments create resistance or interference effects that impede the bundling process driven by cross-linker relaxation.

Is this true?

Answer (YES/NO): YES